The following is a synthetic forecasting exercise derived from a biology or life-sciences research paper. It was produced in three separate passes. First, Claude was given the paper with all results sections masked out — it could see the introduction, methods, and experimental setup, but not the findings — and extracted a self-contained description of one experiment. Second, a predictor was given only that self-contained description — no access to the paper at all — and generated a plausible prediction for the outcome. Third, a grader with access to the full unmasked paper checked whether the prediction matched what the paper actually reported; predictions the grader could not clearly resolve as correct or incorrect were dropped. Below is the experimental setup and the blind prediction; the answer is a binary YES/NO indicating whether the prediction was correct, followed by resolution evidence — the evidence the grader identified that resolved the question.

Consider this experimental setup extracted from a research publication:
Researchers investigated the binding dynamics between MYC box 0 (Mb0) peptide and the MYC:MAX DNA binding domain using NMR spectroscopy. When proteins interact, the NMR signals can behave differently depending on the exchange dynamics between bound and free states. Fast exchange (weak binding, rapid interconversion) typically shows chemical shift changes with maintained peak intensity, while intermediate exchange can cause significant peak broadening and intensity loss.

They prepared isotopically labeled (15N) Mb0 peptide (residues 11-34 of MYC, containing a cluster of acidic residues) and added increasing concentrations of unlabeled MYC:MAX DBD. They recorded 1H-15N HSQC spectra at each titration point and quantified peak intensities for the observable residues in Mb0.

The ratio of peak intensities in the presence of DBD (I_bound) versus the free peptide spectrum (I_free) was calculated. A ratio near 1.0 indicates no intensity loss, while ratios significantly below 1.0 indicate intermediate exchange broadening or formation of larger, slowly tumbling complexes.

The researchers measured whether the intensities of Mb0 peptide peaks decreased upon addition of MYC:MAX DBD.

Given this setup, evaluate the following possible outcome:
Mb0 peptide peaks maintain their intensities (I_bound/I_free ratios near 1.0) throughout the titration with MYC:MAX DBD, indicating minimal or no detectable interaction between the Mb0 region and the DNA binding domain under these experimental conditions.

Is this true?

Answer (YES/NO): NO